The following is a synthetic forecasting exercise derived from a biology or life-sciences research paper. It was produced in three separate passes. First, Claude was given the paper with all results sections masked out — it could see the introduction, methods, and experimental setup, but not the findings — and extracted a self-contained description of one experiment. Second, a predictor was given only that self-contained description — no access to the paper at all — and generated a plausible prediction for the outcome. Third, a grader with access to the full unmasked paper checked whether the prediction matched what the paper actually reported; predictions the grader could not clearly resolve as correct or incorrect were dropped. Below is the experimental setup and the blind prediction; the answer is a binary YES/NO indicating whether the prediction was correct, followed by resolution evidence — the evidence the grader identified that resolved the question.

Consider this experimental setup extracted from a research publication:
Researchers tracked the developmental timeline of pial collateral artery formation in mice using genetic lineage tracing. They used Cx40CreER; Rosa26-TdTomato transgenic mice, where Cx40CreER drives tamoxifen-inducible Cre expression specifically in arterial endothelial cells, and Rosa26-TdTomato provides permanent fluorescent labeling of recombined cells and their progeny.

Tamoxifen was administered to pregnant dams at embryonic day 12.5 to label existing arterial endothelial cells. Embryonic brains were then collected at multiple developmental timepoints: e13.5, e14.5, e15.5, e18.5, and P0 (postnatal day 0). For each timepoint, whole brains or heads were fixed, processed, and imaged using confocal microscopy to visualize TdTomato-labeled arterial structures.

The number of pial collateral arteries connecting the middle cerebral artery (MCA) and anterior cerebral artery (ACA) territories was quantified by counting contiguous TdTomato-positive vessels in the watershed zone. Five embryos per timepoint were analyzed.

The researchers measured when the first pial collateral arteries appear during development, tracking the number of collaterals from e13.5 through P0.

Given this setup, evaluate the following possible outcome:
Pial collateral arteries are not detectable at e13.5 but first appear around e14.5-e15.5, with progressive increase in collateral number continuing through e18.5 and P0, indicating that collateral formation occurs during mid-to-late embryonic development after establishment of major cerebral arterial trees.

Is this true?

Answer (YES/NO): NO